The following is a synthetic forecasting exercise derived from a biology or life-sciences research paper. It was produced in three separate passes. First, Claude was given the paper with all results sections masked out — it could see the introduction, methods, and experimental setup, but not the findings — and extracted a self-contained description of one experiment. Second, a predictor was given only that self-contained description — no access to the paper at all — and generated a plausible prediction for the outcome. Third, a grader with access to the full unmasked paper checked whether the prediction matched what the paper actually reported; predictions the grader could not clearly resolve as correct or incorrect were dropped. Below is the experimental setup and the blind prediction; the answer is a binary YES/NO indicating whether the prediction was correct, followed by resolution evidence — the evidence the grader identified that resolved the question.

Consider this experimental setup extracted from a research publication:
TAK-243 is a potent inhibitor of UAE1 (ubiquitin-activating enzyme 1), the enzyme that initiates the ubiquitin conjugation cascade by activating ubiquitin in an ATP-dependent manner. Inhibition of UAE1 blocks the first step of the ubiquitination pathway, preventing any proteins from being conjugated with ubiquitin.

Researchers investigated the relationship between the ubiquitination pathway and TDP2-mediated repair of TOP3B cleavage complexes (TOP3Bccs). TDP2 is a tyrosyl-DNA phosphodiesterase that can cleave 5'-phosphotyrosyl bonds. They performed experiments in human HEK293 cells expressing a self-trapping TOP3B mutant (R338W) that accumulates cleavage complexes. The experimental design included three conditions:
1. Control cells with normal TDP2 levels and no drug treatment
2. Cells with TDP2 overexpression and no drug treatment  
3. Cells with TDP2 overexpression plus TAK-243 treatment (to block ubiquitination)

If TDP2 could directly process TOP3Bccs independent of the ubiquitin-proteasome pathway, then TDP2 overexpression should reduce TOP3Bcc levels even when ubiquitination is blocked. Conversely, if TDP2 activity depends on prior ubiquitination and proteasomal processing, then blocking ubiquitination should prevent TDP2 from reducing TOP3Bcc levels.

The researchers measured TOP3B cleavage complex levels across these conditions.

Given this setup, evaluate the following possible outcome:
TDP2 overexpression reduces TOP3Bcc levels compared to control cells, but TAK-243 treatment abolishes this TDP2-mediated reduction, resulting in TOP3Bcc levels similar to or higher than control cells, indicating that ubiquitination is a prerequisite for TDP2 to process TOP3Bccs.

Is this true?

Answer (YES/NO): YES